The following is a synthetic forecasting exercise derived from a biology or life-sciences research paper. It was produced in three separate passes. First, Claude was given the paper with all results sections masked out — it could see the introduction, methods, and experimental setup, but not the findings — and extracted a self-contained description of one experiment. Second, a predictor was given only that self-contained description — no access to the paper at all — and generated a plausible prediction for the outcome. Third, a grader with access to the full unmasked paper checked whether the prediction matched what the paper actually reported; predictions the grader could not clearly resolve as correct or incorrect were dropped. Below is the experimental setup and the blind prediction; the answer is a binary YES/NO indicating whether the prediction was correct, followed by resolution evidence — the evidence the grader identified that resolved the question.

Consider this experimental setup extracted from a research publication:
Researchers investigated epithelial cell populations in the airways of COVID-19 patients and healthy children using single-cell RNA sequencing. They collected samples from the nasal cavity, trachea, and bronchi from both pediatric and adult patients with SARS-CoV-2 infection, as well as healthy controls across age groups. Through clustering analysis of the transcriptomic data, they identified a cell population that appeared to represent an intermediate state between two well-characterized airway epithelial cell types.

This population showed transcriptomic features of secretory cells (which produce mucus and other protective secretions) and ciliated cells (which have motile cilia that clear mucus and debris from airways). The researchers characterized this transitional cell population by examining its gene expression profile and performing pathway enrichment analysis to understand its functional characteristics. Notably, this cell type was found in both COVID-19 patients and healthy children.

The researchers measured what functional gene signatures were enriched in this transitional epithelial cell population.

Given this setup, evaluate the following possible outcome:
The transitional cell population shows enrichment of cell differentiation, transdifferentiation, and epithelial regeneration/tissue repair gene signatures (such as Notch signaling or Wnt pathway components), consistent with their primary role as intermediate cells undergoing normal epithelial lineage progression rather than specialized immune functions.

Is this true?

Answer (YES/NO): NO